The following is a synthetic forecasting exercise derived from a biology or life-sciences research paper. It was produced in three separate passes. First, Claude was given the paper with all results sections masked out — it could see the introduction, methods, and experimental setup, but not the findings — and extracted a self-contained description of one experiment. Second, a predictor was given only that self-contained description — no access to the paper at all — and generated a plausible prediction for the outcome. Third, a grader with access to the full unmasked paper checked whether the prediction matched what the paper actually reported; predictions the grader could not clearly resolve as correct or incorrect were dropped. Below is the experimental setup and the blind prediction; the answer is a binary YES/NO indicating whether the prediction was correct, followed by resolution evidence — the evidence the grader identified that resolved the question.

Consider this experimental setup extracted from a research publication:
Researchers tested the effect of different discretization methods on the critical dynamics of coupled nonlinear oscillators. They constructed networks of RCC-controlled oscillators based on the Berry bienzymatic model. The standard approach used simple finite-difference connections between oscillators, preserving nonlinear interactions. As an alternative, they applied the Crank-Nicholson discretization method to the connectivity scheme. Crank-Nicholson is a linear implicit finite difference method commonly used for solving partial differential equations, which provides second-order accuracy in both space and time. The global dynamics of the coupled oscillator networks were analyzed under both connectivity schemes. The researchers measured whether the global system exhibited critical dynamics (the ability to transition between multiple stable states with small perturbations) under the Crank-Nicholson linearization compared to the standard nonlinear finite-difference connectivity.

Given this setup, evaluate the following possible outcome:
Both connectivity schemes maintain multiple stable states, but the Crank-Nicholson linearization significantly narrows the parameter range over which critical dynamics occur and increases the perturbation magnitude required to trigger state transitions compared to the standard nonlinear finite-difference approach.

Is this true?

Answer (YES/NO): NO